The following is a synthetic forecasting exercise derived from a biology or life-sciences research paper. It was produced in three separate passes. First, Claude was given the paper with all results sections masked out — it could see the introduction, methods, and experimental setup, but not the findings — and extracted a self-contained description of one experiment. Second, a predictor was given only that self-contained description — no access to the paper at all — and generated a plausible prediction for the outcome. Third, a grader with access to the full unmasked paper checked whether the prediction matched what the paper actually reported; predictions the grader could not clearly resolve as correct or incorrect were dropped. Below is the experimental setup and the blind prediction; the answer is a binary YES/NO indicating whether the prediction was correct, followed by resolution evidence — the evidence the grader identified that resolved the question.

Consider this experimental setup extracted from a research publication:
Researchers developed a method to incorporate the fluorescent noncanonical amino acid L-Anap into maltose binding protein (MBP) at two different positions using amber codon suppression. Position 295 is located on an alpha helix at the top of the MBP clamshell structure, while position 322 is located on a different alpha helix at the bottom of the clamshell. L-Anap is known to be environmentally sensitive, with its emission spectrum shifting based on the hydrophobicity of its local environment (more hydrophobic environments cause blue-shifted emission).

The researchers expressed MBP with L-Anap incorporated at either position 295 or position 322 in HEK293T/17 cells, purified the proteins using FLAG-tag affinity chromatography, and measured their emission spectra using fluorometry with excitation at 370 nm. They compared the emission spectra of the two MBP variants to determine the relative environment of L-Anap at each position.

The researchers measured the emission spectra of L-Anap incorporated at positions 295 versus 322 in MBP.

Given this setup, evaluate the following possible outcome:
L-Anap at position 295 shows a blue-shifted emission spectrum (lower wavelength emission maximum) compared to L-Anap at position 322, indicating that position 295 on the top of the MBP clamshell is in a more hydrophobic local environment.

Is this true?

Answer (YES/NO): NO